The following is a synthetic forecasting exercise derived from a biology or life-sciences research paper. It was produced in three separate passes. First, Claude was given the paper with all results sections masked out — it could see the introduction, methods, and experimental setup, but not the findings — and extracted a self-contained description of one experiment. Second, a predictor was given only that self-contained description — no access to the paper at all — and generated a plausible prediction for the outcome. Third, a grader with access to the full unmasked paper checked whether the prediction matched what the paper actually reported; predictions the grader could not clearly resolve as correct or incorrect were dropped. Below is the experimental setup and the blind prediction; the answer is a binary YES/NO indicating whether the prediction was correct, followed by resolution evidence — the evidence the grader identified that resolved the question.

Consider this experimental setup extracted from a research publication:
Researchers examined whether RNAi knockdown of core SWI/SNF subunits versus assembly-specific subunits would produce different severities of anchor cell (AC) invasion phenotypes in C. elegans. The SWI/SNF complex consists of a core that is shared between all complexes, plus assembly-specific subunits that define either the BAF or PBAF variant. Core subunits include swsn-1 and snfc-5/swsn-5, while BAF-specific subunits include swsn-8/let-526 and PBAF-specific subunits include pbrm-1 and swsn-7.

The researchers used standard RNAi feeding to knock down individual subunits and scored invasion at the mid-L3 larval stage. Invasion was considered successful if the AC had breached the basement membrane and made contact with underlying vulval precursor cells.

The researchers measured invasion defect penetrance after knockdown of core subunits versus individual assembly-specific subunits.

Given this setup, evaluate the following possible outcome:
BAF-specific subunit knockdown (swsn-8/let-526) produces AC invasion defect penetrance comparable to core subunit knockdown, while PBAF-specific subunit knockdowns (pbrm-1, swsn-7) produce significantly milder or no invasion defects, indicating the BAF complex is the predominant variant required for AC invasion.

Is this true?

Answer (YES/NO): NO